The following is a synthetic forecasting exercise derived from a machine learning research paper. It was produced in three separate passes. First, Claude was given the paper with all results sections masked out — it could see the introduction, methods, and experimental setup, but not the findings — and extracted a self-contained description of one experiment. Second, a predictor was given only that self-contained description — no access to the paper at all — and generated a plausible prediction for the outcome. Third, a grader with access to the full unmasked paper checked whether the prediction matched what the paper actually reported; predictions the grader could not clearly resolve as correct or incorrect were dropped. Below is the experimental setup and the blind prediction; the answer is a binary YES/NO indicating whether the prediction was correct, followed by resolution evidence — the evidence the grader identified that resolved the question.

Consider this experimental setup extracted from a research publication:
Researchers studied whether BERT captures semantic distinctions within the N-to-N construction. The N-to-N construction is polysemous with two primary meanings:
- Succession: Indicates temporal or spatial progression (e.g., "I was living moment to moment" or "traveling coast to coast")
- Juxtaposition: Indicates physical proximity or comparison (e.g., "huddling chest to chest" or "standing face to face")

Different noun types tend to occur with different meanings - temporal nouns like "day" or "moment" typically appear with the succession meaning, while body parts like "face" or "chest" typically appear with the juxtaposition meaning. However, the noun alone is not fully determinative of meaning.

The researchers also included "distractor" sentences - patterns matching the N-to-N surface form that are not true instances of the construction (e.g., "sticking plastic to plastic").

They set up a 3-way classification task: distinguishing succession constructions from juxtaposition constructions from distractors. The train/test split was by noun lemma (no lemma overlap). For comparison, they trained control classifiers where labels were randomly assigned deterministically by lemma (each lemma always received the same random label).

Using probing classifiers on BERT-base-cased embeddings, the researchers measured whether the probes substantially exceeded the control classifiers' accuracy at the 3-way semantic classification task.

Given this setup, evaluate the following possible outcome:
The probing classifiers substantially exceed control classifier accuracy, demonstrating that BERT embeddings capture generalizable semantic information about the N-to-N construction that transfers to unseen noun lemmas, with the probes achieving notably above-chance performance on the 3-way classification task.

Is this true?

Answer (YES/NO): YES